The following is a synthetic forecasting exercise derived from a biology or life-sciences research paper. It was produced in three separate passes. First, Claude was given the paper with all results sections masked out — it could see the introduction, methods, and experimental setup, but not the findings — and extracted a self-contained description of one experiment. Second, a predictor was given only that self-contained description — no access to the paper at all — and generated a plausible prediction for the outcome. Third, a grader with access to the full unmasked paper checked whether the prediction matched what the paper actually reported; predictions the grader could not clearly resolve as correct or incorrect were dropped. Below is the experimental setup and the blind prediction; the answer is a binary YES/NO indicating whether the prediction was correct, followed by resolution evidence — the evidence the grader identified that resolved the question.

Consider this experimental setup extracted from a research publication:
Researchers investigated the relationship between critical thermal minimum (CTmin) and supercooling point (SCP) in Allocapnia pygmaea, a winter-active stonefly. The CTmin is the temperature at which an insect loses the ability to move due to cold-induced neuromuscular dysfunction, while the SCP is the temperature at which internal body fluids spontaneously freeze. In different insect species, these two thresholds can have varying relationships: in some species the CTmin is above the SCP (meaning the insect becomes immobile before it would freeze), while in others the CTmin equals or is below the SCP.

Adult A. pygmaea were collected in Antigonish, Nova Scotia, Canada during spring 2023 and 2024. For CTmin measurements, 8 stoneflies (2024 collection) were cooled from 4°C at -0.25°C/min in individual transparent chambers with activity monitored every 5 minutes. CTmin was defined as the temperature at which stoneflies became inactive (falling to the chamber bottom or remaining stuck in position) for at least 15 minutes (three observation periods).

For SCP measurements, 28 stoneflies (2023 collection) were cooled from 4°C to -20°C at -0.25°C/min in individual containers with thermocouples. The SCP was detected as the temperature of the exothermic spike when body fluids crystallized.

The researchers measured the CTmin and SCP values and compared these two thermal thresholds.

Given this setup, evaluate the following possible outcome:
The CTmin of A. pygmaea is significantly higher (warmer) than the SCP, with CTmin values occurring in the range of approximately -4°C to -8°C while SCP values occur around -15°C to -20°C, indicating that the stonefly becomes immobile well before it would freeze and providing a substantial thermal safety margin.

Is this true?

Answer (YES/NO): NO